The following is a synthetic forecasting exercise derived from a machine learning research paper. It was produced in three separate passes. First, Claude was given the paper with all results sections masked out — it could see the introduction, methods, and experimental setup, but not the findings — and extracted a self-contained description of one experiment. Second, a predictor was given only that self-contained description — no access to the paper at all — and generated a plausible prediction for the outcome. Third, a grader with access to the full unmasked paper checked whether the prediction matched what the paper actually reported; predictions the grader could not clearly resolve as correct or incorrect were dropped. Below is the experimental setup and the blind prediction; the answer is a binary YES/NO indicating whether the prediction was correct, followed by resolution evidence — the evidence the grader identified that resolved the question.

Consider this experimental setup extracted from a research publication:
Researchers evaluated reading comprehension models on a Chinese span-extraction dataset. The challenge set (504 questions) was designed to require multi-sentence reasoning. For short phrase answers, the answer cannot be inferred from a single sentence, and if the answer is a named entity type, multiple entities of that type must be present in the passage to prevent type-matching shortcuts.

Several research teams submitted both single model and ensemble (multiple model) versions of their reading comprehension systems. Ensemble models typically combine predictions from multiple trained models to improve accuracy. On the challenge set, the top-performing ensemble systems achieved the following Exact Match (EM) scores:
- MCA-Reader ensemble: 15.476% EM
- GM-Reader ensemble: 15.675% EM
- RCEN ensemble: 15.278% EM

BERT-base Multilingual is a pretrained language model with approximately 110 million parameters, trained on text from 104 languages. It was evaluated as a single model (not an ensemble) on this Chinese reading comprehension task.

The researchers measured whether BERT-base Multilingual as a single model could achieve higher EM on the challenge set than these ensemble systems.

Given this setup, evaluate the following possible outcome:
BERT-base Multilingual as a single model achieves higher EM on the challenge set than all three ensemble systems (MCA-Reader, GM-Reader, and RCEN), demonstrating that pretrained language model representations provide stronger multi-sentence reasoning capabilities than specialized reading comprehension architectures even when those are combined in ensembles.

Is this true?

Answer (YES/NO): YES